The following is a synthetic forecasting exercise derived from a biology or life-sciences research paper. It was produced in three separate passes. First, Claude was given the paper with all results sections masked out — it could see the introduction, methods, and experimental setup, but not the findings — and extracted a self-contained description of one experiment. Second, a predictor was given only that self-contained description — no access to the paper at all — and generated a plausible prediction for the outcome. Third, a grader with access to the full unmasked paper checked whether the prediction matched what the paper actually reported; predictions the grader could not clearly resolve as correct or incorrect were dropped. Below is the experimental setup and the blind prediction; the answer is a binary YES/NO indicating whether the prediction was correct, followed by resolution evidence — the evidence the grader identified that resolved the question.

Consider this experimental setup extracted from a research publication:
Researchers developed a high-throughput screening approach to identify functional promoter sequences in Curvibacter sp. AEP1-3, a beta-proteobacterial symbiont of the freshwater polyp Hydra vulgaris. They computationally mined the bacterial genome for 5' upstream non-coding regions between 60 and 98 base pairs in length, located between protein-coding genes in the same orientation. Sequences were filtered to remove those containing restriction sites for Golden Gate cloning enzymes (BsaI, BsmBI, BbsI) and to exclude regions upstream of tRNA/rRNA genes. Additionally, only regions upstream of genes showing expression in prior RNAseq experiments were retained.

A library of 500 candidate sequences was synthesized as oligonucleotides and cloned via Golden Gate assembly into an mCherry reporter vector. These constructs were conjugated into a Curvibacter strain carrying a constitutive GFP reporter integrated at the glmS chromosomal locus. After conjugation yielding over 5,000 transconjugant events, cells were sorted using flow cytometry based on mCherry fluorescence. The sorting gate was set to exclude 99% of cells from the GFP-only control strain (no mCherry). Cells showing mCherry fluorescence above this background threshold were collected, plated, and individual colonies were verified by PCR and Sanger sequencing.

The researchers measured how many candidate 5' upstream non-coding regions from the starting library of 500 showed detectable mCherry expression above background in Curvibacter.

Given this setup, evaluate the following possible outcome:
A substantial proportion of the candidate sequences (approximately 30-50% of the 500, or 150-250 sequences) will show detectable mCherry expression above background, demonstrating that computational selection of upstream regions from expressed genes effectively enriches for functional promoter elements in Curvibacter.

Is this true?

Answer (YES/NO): NO